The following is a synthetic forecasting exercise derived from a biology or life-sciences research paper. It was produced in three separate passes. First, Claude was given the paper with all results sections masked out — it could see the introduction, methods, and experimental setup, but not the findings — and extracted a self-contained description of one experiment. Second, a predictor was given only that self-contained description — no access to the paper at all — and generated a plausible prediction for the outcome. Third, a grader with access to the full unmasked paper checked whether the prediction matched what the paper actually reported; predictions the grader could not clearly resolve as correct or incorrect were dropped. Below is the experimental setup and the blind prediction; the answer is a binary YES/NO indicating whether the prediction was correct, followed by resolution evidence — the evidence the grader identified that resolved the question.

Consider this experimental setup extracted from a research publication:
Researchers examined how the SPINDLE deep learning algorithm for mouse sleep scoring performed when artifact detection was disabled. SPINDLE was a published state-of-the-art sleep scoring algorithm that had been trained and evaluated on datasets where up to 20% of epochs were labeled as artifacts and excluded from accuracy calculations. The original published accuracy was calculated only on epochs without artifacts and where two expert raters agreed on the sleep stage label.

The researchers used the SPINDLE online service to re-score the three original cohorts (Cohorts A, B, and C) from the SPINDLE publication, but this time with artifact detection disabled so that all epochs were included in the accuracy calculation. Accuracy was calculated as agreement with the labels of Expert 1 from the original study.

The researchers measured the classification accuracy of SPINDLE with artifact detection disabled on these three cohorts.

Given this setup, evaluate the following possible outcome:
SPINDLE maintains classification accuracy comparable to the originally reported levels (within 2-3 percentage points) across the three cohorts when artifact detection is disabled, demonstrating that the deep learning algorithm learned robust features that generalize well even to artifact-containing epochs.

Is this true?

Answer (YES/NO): YES